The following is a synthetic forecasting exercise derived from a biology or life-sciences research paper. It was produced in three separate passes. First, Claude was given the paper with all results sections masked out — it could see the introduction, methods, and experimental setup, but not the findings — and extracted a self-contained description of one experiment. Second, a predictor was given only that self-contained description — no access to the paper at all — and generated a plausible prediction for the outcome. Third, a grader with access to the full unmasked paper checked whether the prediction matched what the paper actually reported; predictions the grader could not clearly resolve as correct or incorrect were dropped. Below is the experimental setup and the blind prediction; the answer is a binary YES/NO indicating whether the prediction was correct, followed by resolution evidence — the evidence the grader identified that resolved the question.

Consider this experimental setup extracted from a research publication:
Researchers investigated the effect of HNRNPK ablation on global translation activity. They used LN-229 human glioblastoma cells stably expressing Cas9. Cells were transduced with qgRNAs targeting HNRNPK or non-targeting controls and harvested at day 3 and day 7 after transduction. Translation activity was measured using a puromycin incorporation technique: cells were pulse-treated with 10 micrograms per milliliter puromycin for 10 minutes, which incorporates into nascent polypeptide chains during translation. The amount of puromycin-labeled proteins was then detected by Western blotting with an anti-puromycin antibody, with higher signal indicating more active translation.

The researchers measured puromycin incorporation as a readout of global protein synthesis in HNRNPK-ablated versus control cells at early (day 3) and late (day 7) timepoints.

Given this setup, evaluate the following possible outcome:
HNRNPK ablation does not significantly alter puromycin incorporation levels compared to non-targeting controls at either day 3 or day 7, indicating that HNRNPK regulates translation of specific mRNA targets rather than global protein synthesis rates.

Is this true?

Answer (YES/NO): NO